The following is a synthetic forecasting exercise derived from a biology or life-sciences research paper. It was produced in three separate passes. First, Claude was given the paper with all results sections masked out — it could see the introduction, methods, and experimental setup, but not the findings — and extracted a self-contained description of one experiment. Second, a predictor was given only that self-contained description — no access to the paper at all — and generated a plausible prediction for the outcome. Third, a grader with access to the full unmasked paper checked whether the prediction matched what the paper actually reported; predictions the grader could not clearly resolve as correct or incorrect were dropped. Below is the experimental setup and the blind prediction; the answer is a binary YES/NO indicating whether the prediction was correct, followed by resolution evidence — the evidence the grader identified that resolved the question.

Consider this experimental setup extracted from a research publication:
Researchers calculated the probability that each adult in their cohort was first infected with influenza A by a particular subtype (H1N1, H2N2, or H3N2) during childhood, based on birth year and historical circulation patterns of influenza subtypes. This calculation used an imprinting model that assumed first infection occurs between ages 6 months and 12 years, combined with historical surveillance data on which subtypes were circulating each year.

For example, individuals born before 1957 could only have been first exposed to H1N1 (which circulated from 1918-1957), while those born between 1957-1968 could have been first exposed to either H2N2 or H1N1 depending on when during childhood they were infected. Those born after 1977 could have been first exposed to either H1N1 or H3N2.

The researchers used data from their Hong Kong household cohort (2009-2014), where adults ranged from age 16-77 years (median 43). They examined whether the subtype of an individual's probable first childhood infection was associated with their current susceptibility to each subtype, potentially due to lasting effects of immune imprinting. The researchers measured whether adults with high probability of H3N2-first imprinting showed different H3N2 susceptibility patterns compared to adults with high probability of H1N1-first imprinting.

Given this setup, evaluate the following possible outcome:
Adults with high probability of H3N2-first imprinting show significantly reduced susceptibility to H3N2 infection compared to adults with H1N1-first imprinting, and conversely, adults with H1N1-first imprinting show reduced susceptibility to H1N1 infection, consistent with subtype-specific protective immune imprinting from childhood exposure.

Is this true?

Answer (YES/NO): NO